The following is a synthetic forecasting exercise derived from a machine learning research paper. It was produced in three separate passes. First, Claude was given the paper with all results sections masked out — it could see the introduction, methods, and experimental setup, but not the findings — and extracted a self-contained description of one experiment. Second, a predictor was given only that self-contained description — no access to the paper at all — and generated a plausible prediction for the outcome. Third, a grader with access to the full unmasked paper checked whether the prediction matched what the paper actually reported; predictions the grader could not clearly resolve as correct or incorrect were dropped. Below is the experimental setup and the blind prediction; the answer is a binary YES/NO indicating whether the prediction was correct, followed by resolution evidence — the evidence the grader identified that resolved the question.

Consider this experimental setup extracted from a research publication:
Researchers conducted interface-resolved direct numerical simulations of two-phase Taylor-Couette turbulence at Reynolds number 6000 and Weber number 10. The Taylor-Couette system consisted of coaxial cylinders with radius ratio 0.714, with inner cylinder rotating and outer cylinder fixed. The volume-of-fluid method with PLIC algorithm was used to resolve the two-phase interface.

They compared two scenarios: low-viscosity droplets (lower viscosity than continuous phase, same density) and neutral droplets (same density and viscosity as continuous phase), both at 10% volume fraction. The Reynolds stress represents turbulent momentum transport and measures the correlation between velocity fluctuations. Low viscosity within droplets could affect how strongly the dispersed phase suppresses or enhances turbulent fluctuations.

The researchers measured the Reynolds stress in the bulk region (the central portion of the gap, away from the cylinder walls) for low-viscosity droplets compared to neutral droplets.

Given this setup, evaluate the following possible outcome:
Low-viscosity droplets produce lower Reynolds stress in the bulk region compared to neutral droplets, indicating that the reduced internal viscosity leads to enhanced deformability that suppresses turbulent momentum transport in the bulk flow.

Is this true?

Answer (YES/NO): NO